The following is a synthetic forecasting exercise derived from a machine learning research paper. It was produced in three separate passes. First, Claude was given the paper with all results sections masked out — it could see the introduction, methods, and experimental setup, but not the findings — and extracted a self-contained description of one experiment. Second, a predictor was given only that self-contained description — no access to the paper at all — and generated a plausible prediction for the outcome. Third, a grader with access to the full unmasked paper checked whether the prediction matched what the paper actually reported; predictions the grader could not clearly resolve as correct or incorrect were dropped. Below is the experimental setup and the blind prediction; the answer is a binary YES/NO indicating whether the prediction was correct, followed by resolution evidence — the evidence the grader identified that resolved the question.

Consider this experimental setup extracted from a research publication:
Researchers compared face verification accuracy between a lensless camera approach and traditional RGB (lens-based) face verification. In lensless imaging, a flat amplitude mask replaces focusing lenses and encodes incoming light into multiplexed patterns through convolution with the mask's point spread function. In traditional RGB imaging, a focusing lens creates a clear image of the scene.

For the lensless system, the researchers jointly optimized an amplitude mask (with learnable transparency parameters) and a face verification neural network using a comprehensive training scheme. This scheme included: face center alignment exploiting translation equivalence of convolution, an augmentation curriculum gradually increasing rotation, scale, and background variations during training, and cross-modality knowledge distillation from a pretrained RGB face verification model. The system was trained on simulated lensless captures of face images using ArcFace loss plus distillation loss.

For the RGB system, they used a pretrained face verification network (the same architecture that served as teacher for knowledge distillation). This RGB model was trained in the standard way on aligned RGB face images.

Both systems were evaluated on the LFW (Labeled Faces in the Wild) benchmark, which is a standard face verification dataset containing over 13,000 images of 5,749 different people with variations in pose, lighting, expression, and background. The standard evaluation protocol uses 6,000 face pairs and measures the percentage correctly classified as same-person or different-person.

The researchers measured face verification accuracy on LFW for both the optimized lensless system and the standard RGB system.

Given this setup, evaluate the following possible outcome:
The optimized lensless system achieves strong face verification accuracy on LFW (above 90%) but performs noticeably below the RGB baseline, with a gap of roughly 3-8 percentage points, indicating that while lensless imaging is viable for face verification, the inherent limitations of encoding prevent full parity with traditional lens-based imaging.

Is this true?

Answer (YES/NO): NO